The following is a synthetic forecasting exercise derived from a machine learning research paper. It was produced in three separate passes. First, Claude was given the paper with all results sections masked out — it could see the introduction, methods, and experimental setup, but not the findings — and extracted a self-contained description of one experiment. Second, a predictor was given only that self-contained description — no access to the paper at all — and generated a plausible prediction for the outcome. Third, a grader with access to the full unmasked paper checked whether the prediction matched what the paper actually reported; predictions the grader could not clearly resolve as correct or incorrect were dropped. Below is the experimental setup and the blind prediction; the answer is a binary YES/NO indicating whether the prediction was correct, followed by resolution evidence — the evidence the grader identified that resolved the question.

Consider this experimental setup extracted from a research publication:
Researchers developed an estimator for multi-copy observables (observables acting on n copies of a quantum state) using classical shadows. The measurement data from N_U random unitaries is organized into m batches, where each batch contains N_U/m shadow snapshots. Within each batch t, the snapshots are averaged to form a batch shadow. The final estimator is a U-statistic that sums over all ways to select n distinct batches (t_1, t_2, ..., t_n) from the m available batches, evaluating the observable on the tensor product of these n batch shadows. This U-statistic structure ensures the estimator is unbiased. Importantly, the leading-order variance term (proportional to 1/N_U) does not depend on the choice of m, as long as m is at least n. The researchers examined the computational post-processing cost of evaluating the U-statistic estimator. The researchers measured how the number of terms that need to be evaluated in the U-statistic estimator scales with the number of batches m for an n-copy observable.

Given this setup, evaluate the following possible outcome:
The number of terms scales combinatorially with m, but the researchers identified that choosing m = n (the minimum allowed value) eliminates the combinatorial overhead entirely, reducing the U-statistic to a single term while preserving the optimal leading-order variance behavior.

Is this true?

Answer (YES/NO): NO